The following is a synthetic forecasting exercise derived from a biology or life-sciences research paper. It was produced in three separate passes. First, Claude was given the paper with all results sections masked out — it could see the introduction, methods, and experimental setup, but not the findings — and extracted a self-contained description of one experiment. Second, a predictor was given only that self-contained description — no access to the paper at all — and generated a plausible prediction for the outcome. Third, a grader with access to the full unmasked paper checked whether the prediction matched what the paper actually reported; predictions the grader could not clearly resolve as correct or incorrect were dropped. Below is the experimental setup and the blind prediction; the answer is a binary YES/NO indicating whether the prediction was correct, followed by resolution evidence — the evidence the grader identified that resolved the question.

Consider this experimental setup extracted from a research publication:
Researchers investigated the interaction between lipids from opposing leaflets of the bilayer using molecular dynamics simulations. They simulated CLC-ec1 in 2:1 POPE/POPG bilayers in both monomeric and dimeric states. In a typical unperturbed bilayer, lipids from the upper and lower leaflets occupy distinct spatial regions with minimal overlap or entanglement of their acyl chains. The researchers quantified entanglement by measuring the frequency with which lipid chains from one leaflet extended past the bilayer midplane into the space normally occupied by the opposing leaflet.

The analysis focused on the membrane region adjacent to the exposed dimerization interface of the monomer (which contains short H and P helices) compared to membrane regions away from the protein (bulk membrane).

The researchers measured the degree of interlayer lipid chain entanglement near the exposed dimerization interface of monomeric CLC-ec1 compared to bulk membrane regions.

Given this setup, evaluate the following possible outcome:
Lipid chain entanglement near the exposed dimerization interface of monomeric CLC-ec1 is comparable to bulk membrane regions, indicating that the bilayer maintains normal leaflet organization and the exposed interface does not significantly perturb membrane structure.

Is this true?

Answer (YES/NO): NO